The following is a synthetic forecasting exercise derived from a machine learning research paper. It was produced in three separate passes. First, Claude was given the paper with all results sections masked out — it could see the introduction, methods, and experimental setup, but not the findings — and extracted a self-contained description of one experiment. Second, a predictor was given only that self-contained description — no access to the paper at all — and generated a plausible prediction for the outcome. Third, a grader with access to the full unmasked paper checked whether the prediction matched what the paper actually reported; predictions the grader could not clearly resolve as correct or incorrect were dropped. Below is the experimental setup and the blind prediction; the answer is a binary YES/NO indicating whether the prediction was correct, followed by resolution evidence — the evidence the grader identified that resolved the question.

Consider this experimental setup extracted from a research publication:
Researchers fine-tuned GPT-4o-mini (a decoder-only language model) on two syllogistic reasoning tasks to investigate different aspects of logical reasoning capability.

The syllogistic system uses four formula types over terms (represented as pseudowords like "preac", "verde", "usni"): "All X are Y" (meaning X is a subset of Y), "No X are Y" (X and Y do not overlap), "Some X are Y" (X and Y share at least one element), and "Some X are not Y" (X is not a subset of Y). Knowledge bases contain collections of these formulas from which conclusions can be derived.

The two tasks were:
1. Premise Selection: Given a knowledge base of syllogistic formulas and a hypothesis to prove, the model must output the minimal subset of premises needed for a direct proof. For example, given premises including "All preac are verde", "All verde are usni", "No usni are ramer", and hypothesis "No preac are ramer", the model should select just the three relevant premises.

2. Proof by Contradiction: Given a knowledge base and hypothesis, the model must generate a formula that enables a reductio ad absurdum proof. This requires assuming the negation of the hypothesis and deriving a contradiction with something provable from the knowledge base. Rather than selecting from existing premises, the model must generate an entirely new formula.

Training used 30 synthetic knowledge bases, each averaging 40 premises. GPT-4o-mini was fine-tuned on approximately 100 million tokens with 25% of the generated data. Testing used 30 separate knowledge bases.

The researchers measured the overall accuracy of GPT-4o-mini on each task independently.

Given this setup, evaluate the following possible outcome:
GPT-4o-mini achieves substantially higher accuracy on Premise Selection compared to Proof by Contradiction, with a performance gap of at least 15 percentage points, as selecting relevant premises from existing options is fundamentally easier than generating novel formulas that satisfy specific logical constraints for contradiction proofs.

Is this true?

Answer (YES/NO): NO